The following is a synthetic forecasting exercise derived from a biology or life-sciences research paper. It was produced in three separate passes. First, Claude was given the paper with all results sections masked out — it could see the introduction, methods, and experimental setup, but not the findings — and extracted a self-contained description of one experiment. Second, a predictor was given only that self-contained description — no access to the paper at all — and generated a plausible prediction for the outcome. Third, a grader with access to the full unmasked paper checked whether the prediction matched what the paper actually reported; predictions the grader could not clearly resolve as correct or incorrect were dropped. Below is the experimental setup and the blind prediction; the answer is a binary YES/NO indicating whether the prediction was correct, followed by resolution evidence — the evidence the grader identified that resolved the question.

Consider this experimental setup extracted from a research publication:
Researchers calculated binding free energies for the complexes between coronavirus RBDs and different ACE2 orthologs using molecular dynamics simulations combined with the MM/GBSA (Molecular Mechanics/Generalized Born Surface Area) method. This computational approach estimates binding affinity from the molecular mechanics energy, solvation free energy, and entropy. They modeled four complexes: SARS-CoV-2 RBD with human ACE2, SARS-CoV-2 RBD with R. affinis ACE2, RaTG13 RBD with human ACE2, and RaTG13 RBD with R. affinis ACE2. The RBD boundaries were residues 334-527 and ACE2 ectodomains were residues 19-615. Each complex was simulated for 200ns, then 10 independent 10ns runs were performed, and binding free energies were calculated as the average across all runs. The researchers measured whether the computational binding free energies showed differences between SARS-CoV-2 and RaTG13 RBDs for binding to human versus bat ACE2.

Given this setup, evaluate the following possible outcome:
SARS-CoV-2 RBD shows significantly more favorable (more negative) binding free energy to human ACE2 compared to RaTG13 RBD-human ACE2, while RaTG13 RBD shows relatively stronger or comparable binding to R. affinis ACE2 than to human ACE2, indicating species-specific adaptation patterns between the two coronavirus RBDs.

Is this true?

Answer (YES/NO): NO